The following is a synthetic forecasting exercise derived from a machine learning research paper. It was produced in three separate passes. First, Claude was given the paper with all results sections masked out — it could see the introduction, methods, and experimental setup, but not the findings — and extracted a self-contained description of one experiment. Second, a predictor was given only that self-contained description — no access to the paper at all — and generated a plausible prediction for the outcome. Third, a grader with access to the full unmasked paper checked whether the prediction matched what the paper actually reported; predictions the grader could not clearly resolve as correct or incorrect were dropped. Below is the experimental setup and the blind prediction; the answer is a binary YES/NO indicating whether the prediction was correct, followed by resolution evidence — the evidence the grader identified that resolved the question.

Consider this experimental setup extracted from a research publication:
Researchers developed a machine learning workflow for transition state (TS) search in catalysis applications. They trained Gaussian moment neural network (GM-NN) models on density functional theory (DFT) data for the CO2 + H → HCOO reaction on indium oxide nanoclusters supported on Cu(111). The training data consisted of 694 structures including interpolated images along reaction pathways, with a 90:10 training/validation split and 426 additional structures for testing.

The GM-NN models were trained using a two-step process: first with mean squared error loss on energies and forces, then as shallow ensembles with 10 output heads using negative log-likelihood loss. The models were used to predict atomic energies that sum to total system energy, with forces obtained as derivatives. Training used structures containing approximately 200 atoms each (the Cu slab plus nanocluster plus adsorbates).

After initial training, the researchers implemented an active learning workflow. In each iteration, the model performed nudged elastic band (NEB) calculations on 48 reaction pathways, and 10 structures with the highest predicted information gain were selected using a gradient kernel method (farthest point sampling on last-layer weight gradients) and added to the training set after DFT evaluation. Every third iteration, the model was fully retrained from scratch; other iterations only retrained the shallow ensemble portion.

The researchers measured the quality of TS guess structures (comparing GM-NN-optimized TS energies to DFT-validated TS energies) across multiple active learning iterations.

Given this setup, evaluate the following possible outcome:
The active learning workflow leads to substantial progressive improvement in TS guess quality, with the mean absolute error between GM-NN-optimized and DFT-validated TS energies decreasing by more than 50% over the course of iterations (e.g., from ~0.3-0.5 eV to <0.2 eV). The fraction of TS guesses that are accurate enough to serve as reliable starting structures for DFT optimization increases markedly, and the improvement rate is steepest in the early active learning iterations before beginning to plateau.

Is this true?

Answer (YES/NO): NO